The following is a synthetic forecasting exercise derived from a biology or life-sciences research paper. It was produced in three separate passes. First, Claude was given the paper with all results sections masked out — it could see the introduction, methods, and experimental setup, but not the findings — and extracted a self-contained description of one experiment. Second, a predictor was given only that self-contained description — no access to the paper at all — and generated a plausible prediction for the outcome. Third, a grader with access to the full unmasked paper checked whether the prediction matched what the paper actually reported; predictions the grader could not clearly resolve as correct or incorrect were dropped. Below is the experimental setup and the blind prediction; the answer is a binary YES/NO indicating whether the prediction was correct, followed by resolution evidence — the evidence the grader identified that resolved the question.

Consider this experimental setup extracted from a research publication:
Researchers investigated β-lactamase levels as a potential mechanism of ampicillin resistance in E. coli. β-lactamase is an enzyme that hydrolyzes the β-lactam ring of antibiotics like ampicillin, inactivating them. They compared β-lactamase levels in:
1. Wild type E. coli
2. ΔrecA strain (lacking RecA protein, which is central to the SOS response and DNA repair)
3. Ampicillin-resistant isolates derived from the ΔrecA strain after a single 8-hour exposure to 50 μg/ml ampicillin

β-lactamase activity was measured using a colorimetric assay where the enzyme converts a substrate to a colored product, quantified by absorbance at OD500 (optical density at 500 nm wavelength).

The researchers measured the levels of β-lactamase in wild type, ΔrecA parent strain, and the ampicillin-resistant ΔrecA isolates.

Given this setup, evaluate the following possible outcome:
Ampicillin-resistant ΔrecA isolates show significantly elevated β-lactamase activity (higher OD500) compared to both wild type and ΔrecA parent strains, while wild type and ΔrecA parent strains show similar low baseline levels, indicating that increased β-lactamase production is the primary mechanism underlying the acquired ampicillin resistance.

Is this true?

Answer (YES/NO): NO